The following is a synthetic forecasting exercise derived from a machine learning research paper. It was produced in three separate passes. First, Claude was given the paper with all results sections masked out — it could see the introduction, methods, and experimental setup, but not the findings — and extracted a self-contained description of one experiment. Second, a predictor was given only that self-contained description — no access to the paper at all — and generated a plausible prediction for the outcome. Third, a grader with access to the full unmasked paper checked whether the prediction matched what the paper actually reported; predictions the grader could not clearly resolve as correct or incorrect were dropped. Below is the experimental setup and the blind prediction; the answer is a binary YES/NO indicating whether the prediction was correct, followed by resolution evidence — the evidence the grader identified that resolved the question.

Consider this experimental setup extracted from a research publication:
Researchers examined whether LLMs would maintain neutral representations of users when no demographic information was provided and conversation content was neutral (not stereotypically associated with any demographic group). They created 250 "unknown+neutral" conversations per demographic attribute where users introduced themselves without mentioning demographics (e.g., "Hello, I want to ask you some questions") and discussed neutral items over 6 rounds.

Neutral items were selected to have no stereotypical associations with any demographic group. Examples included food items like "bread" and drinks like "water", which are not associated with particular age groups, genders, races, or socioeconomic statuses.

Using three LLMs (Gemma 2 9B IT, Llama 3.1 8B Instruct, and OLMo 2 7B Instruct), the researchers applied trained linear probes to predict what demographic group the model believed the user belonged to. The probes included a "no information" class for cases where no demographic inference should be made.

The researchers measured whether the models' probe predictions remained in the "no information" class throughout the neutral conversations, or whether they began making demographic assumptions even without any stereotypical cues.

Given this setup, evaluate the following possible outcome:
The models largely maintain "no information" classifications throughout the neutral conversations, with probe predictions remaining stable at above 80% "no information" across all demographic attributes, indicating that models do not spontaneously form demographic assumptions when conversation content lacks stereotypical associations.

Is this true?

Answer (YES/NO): NO